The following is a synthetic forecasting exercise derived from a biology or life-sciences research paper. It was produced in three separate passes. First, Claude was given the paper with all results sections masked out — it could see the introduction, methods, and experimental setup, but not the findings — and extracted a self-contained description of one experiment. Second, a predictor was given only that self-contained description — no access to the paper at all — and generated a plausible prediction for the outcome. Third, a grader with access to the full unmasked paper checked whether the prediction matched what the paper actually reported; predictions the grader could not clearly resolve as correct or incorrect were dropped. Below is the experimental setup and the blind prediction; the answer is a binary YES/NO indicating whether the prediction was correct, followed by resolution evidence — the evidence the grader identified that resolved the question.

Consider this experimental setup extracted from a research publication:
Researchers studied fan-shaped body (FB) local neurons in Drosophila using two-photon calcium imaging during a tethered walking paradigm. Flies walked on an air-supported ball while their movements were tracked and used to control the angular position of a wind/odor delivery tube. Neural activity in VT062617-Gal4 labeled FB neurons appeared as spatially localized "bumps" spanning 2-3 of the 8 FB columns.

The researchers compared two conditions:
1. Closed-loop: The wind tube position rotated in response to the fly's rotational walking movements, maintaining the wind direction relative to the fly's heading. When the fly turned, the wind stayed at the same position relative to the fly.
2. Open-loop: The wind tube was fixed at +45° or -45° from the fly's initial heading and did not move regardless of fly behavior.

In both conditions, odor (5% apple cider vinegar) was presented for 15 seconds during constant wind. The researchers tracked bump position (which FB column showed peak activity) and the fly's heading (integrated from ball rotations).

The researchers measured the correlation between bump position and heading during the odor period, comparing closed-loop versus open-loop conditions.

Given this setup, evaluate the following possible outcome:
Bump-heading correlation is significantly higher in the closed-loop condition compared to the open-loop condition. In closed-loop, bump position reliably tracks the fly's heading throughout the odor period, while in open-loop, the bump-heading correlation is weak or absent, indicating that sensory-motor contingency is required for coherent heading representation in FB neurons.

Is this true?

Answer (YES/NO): NO